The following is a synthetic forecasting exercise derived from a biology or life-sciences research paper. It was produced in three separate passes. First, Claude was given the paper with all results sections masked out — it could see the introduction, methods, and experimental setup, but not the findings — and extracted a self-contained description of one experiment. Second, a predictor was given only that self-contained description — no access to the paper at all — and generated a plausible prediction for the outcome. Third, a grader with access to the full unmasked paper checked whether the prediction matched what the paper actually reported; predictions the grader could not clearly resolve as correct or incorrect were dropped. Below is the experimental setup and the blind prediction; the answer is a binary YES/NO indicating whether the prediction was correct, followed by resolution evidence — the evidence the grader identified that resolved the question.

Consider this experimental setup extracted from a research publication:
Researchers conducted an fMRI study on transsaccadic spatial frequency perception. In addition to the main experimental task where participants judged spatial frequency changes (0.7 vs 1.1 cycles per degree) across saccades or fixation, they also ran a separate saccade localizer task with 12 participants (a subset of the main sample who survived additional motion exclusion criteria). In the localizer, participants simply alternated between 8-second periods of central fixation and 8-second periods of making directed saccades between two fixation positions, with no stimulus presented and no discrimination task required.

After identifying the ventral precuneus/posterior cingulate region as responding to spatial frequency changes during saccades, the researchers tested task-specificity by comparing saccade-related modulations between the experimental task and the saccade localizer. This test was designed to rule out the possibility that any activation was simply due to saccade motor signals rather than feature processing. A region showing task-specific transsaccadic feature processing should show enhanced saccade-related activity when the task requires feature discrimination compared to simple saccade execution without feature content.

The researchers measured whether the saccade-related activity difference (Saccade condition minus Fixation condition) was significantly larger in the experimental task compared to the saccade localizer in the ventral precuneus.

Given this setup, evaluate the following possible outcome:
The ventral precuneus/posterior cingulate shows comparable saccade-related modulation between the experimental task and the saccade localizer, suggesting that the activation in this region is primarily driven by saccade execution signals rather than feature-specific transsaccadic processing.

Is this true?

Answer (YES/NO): NO